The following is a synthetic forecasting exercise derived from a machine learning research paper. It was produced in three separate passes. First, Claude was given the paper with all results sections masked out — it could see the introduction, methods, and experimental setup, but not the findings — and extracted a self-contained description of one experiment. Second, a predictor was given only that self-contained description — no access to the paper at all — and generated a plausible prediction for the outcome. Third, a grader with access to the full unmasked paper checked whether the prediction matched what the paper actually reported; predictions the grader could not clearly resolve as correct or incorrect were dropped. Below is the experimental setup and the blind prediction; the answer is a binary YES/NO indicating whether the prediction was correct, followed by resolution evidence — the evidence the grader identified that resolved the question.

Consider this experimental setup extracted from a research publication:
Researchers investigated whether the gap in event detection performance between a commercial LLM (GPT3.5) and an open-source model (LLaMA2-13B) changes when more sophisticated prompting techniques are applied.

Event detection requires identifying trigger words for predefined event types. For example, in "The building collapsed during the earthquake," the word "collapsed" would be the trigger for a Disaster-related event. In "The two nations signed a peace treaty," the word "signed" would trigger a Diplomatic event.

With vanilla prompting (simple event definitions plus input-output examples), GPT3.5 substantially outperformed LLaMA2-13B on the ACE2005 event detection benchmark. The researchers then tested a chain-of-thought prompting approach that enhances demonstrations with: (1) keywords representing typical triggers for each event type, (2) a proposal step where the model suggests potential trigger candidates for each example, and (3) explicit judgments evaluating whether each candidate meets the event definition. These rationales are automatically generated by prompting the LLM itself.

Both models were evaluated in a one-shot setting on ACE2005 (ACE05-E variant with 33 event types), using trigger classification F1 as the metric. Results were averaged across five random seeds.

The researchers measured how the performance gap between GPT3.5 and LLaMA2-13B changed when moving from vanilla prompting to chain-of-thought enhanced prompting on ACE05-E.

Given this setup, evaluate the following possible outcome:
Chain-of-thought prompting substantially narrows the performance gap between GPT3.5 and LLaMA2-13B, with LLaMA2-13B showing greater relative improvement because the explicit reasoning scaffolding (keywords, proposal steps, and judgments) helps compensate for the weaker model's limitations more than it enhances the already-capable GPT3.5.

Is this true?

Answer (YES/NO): YES